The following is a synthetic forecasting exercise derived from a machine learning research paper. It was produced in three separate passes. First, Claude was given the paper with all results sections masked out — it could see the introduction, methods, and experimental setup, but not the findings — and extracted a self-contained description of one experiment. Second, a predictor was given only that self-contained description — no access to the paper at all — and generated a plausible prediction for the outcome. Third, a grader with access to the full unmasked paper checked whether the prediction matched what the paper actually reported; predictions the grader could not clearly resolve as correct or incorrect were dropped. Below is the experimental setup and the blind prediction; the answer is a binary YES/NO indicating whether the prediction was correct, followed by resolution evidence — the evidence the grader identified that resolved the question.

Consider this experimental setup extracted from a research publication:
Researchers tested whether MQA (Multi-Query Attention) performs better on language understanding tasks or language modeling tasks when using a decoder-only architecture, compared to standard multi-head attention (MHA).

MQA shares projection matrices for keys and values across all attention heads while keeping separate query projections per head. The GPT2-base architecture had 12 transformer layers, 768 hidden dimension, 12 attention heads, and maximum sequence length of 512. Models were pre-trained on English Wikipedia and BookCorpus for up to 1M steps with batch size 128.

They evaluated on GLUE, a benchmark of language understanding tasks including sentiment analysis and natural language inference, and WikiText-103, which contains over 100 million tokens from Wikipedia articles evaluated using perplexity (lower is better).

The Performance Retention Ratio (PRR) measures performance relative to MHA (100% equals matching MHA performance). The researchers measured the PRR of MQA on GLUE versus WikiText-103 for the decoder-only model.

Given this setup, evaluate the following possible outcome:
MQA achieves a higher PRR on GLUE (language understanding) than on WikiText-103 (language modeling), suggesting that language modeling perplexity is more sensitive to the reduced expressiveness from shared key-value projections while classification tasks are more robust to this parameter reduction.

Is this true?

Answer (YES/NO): YES